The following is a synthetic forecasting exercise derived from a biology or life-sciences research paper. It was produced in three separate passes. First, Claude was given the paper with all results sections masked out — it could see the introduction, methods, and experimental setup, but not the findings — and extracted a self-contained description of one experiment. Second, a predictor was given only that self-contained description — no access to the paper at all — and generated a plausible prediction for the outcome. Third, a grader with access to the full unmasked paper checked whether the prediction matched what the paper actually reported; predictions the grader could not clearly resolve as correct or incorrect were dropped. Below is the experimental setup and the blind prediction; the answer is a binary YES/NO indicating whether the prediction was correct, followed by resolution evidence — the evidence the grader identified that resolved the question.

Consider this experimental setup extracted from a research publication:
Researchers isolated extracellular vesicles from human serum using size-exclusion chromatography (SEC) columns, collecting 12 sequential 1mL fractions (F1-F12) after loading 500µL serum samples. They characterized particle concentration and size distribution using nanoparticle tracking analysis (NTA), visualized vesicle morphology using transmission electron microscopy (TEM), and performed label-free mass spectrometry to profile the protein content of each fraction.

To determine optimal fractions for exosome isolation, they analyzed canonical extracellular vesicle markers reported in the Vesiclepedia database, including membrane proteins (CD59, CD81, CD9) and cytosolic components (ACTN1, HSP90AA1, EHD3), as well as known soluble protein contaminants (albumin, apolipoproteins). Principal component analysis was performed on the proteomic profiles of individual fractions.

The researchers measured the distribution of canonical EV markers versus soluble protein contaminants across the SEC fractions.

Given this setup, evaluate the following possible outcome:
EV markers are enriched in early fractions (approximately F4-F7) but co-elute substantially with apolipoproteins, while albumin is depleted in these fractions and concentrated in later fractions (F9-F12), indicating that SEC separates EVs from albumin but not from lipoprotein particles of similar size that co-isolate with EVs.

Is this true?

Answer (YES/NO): NO